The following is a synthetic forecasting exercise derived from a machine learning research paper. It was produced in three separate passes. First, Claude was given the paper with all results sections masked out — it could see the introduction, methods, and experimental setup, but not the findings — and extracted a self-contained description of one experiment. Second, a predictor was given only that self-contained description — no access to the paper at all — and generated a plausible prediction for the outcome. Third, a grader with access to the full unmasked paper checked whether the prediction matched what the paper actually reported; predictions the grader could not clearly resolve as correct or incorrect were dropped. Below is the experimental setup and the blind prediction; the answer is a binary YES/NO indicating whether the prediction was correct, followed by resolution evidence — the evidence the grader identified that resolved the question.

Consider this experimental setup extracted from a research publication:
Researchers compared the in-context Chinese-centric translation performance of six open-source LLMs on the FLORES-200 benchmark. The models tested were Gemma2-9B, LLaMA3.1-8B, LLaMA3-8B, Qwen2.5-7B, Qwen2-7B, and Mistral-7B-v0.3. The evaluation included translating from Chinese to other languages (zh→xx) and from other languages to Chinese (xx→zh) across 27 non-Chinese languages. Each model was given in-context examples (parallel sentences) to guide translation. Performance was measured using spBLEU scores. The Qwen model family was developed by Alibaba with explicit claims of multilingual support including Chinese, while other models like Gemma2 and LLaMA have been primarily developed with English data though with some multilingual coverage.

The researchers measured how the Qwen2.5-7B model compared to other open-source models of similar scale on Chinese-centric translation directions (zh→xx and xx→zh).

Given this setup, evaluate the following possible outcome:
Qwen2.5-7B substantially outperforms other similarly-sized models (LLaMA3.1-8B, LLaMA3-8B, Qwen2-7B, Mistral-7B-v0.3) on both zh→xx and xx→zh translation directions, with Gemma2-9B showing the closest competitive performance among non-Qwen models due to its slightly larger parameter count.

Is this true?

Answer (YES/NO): NO